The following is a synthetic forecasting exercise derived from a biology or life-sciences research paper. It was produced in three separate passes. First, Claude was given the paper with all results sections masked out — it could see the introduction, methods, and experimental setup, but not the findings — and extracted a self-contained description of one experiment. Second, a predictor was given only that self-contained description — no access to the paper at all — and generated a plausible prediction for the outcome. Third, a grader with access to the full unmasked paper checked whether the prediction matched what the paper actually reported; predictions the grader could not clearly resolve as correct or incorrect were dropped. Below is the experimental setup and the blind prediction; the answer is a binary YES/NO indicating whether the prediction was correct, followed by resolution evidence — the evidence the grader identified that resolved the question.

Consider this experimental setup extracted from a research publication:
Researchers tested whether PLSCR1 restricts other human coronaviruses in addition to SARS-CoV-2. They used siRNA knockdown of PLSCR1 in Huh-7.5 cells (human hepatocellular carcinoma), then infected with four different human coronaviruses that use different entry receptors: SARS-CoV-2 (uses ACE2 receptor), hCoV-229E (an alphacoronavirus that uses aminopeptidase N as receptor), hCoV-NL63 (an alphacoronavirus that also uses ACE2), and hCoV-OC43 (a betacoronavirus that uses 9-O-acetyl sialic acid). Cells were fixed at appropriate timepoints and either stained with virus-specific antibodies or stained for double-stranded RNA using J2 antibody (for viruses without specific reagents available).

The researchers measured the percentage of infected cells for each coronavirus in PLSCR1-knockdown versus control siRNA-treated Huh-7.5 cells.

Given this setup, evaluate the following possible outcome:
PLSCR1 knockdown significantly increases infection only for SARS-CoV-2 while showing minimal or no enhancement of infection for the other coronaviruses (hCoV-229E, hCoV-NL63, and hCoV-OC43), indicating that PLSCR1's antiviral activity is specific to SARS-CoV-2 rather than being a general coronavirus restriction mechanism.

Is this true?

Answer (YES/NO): YES